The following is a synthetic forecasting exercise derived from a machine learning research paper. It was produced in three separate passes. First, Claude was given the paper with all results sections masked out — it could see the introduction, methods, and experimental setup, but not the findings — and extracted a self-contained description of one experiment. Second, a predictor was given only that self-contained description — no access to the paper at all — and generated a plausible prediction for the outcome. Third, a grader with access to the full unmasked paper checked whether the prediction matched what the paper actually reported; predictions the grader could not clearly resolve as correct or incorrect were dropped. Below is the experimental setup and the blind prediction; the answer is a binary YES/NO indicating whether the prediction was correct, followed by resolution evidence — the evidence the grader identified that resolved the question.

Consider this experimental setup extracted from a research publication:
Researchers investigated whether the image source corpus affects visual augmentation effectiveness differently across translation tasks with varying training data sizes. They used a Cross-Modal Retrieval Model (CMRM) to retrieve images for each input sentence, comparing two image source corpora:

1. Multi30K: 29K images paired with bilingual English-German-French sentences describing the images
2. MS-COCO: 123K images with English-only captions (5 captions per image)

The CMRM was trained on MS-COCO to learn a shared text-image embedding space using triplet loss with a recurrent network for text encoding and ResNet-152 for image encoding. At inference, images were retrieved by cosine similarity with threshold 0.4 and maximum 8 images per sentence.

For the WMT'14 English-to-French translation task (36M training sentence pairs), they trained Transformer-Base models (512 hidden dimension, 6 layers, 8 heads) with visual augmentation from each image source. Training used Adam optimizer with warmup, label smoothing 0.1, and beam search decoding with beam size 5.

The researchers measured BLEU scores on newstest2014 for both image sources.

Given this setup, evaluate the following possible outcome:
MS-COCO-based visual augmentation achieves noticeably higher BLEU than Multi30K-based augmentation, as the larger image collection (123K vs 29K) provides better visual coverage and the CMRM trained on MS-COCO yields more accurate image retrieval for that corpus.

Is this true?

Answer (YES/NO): YES